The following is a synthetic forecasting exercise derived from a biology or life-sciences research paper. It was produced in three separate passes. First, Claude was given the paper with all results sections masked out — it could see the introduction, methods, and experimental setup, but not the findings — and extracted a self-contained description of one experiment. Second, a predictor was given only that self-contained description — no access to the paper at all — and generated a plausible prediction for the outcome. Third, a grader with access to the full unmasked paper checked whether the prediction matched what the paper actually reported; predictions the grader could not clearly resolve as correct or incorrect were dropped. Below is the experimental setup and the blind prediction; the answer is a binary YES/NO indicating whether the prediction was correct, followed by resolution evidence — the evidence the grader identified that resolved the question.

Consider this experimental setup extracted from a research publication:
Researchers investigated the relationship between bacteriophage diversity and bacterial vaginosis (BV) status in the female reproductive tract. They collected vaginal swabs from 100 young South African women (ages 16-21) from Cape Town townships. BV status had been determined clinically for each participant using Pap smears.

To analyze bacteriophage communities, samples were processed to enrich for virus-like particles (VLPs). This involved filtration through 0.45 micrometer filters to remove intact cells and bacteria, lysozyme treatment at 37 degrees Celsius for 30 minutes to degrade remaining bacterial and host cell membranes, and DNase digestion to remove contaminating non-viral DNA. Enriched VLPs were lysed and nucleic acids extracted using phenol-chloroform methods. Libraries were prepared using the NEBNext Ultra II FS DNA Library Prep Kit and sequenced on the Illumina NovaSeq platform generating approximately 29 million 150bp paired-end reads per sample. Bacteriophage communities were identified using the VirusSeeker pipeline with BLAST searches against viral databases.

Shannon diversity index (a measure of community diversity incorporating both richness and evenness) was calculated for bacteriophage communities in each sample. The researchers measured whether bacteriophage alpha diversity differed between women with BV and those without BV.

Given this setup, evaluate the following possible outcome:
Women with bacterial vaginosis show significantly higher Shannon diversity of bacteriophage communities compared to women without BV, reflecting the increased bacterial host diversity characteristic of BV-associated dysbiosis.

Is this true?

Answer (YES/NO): YES